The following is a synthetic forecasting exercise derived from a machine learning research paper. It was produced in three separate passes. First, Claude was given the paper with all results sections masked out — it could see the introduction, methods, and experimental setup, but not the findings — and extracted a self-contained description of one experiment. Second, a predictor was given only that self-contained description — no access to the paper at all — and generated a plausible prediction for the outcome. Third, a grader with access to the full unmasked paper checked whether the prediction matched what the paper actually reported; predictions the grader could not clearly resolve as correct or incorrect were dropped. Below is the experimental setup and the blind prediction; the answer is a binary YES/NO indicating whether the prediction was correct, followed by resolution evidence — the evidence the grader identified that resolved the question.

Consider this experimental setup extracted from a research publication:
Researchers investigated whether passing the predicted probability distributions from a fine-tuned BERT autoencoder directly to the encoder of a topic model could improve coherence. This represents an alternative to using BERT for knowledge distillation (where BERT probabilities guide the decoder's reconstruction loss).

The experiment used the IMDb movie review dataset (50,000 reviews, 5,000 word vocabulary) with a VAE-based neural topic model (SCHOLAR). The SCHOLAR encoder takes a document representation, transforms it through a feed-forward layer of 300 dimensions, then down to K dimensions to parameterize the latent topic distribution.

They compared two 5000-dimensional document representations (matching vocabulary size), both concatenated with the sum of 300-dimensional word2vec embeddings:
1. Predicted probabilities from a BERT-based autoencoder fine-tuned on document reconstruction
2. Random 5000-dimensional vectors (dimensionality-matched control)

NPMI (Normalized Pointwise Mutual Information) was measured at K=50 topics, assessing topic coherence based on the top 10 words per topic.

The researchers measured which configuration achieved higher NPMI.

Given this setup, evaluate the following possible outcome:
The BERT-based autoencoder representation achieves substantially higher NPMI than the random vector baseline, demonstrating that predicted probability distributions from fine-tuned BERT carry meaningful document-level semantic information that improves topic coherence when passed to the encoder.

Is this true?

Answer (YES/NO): NO